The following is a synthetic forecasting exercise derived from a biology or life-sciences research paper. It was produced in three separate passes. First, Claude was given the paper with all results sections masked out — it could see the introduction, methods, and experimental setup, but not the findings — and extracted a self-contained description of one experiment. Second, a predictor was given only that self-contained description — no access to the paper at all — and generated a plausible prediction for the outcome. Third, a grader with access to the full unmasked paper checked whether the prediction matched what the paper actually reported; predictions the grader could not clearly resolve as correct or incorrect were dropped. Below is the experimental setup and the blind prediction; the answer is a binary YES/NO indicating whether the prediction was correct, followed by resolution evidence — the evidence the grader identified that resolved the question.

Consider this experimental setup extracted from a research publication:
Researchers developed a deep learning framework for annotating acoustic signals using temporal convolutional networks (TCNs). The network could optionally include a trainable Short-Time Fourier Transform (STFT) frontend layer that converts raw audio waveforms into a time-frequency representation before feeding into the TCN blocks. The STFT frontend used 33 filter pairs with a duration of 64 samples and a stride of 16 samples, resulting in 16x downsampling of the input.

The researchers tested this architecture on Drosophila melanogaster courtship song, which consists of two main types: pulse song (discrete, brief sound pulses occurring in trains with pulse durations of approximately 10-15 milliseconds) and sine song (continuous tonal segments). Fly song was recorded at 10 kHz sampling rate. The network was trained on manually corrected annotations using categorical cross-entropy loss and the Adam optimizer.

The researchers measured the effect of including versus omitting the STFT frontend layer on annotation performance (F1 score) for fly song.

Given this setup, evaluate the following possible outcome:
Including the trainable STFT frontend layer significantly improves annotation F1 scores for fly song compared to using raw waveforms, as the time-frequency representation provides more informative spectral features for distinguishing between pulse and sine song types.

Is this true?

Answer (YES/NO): NO